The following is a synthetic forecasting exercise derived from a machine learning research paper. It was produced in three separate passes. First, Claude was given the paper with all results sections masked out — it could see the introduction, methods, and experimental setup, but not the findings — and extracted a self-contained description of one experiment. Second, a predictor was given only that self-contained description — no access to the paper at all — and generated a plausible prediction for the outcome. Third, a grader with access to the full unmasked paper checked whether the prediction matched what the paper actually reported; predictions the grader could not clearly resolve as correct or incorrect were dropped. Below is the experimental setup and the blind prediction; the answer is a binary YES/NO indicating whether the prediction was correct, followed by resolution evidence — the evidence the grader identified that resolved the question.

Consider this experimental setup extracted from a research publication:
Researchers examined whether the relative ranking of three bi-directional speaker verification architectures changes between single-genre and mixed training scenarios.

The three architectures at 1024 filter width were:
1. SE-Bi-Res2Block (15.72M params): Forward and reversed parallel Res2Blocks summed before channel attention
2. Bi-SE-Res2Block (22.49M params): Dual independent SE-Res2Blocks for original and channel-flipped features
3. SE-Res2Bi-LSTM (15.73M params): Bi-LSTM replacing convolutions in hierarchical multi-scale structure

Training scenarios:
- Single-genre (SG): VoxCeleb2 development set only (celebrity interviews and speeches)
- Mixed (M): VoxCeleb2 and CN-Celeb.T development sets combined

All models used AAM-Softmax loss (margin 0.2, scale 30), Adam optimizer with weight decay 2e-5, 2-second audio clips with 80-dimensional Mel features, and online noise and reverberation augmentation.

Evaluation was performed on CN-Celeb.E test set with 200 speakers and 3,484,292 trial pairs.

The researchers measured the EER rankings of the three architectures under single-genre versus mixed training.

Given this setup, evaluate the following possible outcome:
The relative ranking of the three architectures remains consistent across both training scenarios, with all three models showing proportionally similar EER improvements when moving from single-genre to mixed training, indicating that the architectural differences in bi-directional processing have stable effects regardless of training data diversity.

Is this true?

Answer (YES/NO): NO